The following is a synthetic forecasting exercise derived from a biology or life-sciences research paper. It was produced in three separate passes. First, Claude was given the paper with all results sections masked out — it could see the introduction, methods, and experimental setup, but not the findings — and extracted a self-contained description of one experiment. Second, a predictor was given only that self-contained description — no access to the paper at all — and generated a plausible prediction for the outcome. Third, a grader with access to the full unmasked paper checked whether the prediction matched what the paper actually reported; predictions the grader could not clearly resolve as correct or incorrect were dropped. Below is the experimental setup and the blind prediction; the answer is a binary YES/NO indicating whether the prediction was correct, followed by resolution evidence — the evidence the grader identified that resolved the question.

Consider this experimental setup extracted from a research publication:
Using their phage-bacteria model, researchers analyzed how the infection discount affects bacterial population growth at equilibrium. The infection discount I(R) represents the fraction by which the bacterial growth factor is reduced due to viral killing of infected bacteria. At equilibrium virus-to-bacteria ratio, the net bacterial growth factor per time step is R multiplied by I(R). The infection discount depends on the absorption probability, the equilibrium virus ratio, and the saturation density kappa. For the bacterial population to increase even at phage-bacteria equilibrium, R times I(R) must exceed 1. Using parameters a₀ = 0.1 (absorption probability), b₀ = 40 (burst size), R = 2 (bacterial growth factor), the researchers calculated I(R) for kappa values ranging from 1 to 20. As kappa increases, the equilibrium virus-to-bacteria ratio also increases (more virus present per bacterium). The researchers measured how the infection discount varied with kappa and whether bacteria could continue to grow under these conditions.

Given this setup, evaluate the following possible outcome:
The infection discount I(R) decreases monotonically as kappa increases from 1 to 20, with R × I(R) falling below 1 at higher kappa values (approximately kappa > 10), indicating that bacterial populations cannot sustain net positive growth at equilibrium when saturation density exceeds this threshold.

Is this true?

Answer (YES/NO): NO